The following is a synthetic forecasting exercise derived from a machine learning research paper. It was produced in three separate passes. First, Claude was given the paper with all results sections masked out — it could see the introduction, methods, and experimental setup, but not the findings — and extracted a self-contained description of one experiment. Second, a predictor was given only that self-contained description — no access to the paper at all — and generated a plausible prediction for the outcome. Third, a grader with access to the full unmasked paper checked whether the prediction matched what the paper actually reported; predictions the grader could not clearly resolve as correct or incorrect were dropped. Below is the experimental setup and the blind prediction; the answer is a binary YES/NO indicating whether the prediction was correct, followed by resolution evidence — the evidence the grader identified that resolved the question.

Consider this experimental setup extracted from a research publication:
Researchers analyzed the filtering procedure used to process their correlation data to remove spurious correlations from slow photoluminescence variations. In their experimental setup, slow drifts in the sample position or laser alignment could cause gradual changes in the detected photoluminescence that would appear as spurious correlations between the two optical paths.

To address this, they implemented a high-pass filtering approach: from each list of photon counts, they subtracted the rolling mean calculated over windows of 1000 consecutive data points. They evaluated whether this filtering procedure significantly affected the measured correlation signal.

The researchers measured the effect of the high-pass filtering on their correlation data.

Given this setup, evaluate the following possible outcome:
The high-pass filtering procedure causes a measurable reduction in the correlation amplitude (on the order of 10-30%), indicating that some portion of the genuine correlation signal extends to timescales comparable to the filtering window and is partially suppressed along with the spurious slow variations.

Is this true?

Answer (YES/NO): NO